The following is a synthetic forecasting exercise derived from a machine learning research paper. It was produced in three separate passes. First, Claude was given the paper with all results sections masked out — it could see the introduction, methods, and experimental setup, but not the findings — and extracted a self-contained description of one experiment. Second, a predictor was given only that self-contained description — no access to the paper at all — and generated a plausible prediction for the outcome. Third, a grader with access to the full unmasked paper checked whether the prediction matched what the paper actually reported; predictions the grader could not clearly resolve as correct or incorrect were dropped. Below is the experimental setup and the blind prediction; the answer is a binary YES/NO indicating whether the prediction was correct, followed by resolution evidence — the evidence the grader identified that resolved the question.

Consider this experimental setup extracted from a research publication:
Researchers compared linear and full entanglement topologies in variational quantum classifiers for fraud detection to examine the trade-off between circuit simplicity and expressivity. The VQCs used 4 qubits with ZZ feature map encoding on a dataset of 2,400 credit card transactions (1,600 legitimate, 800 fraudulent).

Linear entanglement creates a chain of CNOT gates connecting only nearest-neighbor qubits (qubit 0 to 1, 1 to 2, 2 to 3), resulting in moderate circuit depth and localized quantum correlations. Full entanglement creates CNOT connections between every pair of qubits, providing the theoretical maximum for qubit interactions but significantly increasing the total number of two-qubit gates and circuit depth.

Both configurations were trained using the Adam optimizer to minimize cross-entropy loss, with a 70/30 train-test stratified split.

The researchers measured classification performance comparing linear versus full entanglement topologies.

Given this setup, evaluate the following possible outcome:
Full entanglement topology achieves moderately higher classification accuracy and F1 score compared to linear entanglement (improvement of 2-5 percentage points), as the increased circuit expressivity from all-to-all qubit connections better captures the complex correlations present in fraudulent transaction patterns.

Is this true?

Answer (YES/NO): NO